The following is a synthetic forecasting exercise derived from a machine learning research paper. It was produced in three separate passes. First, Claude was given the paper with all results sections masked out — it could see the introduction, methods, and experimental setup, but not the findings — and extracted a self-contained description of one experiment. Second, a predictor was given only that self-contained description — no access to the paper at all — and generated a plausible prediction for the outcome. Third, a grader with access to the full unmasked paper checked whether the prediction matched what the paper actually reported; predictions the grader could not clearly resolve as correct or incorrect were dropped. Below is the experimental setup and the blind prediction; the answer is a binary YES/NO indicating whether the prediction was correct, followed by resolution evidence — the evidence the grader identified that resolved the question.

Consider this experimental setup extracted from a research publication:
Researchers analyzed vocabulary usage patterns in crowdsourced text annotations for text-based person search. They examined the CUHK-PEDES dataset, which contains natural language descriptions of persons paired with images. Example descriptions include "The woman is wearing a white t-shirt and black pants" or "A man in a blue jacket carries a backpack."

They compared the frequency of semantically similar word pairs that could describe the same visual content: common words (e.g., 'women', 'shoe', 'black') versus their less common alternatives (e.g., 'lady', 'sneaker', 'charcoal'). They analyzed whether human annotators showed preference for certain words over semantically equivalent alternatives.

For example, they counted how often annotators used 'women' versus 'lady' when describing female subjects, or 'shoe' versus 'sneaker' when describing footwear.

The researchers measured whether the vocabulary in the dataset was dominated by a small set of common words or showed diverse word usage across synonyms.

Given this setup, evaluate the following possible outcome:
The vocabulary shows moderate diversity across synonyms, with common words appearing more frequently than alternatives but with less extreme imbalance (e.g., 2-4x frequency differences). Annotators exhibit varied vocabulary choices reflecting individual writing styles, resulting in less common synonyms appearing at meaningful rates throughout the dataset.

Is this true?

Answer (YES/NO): NO